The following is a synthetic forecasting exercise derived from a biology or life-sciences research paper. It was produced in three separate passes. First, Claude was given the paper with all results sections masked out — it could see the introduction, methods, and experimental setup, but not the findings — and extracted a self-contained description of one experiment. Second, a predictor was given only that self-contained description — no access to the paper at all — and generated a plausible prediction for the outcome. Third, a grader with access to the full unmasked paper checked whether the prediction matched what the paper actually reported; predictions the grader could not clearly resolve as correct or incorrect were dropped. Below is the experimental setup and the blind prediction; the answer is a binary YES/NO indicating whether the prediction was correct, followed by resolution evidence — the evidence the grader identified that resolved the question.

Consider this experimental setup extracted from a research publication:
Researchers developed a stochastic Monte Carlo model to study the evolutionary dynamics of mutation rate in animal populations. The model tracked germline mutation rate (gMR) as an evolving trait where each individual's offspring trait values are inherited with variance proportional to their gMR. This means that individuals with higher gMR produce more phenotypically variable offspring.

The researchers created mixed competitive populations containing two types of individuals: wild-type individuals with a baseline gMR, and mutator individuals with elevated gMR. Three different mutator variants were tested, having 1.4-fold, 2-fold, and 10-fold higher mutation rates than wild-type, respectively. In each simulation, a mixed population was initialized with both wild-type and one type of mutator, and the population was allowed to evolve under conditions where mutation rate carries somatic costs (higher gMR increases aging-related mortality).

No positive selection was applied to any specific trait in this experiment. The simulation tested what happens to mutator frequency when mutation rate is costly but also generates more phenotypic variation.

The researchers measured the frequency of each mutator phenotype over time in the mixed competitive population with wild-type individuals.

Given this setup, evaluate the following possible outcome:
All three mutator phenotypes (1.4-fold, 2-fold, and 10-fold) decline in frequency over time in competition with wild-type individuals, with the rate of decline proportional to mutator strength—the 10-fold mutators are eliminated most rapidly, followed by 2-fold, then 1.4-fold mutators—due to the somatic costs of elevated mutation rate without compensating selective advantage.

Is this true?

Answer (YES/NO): NO